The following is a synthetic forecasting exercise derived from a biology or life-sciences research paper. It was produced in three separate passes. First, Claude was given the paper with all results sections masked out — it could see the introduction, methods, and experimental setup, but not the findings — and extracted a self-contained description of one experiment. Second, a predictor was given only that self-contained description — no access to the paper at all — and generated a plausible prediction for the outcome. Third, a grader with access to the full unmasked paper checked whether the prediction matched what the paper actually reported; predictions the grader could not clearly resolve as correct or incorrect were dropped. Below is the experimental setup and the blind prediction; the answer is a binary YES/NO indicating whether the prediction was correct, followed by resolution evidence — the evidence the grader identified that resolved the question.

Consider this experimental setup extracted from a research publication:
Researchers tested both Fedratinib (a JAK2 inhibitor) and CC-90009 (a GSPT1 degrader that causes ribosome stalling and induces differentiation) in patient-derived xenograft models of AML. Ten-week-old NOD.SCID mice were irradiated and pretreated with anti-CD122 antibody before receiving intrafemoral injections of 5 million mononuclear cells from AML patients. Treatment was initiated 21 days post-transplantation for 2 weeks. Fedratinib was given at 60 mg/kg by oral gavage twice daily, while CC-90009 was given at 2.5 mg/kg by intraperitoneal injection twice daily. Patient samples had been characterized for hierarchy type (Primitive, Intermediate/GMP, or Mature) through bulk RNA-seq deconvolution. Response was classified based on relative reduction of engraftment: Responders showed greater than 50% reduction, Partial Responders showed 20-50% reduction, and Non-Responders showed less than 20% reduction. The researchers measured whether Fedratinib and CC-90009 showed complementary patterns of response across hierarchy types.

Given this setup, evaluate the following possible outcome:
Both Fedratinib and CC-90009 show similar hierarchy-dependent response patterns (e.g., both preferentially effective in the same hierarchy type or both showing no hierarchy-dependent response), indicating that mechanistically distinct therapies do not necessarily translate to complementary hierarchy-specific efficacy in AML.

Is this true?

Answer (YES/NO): NO